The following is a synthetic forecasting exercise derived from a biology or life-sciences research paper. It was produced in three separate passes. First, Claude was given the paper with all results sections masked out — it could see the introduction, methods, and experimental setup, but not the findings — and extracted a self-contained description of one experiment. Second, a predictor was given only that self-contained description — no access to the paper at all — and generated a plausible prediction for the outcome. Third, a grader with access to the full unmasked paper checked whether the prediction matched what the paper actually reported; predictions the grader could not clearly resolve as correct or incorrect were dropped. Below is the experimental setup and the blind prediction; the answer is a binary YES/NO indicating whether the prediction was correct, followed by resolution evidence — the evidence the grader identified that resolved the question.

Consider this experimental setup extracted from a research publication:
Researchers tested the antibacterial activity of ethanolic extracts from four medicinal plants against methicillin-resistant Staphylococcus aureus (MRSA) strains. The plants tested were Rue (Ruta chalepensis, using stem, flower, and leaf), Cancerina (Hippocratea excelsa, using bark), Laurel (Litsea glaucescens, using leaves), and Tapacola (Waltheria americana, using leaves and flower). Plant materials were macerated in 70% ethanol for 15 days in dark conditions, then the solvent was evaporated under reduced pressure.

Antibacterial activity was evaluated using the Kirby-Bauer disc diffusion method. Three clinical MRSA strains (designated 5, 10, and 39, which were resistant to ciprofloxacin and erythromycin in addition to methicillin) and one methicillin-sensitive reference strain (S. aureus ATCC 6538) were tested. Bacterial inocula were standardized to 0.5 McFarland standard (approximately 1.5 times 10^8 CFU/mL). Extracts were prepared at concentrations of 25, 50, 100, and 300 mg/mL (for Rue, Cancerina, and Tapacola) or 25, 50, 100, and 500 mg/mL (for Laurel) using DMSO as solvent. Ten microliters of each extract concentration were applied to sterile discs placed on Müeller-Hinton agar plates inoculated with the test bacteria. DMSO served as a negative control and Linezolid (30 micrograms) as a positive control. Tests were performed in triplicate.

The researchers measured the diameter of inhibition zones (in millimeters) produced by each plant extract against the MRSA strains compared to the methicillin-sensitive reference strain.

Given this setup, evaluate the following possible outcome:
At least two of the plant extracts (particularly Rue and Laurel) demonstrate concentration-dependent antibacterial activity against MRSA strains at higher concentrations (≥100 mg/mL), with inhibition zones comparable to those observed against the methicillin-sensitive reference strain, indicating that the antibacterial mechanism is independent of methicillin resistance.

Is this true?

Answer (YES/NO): NO